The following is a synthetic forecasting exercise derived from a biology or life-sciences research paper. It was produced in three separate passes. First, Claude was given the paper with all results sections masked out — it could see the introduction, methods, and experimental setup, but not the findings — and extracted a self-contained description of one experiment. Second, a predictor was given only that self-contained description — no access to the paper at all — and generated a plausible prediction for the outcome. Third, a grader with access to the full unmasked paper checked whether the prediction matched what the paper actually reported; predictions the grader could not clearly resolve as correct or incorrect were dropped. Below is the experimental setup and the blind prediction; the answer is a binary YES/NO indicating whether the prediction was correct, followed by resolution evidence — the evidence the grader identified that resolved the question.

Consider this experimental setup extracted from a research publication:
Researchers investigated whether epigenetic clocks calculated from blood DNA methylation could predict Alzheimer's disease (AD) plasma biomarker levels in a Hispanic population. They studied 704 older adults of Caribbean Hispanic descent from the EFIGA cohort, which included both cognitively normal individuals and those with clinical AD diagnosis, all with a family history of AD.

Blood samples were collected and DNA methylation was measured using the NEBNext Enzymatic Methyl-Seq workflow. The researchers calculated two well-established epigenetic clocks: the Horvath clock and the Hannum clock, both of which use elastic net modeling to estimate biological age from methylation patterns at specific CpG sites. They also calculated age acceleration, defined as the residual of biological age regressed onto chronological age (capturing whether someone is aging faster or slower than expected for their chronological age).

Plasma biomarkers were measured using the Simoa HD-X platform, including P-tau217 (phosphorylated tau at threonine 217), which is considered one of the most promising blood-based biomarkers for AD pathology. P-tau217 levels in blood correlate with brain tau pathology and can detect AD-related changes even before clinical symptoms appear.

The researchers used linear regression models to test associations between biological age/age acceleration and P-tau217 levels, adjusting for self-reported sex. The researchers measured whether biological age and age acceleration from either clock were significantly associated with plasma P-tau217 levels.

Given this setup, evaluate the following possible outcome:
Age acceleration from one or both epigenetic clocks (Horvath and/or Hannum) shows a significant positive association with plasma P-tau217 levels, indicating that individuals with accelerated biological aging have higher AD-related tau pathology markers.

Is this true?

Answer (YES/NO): YES